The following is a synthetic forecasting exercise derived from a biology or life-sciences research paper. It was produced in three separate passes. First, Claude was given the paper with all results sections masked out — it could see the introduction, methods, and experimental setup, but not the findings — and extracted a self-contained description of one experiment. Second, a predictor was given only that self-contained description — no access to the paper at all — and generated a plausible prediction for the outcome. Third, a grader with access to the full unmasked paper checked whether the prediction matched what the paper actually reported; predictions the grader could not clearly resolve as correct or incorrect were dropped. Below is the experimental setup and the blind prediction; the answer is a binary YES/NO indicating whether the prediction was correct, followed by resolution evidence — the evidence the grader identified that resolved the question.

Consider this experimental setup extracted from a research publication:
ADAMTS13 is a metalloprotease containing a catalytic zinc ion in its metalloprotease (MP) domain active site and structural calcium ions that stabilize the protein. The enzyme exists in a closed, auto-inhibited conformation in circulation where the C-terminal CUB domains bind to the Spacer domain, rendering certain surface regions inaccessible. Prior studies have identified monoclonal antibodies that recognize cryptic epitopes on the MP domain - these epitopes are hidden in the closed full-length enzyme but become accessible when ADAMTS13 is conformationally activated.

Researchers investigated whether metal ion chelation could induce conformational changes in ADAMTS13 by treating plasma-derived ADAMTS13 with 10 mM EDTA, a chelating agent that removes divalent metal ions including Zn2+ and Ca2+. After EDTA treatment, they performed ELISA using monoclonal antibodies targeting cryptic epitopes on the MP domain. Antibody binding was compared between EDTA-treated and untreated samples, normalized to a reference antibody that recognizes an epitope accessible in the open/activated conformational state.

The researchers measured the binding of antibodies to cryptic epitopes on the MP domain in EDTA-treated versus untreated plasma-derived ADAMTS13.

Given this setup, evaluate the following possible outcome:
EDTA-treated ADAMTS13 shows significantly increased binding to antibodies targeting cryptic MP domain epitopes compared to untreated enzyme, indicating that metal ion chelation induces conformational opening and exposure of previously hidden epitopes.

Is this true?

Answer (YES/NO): NO